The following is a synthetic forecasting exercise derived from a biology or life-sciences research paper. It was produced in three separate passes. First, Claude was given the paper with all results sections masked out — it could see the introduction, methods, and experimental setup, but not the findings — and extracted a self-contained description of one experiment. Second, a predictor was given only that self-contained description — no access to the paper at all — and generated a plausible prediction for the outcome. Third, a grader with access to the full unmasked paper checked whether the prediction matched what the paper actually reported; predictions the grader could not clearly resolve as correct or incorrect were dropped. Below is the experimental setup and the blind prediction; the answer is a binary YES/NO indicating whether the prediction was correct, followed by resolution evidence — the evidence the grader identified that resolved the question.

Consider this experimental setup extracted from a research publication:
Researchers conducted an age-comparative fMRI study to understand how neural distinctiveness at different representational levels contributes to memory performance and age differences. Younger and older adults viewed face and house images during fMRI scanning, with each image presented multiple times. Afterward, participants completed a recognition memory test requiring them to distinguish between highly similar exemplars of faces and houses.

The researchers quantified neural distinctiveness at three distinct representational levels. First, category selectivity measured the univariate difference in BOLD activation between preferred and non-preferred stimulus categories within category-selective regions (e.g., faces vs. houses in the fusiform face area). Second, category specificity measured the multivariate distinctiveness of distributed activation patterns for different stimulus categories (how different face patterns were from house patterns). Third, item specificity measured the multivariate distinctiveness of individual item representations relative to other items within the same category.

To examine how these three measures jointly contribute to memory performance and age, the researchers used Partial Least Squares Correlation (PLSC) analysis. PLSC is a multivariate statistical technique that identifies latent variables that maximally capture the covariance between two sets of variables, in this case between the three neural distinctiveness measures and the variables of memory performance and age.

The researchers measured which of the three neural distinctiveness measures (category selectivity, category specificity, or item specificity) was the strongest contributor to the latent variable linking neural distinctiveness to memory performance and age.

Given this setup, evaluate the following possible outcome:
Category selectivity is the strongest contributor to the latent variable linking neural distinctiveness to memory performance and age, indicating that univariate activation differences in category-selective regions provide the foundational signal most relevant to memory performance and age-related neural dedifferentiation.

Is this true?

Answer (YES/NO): NO